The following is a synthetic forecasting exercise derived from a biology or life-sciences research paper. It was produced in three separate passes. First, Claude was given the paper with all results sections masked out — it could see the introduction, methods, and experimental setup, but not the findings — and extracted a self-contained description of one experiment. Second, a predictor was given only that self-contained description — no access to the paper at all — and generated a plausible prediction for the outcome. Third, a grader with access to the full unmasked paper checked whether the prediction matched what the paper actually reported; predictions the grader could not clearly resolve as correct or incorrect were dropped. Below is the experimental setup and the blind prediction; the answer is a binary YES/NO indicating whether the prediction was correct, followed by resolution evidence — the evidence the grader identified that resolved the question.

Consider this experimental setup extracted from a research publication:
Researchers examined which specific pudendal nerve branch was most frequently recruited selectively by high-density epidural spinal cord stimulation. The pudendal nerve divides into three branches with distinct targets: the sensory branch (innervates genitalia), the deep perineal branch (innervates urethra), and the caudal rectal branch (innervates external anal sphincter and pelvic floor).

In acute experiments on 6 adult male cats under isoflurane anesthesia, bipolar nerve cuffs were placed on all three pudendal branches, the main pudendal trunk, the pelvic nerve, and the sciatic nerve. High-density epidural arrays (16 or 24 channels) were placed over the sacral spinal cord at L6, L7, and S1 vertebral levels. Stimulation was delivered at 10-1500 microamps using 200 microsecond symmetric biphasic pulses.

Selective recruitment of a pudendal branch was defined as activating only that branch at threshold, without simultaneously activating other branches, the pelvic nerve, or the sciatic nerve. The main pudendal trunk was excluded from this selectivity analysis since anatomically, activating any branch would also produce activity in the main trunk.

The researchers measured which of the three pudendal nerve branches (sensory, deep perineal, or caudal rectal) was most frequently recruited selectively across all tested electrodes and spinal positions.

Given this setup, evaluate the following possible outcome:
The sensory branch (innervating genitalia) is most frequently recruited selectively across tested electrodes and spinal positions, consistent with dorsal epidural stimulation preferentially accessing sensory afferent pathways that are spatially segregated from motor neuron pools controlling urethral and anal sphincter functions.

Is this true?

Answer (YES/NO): YES